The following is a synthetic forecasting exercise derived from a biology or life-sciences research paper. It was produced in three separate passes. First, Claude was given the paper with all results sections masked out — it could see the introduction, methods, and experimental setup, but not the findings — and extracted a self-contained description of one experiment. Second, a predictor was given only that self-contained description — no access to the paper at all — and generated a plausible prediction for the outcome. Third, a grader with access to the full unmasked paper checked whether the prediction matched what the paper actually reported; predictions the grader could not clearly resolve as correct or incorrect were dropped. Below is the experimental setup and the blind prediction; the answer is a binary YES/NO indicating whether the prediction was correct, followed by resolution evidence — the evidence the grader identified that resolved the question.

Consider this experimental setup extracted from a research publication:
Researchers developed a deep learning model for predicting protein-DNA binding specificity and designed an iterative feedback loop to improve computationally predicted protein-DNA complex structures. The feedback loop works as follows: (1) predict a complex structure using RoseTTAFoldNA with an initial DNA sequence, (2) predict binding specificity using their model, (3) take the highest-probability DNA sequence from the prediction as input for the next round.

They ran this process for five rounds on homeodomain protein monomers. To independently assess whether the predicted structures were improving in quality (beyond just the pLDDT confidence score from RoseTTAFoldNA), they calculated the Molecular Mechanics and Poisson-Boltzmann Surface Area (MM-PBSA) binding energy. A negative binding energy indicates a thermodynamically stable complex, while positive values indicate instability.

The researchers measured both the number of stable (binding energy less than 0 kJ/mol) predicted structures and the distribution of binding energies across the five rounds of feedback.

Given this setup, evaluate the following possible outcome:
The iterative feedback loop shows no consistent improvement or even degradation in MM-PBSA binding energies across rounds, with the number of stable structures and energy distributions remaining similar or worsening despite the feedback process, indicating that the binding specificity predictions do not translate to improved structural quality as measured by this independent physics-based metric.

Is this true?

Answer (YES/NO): NO